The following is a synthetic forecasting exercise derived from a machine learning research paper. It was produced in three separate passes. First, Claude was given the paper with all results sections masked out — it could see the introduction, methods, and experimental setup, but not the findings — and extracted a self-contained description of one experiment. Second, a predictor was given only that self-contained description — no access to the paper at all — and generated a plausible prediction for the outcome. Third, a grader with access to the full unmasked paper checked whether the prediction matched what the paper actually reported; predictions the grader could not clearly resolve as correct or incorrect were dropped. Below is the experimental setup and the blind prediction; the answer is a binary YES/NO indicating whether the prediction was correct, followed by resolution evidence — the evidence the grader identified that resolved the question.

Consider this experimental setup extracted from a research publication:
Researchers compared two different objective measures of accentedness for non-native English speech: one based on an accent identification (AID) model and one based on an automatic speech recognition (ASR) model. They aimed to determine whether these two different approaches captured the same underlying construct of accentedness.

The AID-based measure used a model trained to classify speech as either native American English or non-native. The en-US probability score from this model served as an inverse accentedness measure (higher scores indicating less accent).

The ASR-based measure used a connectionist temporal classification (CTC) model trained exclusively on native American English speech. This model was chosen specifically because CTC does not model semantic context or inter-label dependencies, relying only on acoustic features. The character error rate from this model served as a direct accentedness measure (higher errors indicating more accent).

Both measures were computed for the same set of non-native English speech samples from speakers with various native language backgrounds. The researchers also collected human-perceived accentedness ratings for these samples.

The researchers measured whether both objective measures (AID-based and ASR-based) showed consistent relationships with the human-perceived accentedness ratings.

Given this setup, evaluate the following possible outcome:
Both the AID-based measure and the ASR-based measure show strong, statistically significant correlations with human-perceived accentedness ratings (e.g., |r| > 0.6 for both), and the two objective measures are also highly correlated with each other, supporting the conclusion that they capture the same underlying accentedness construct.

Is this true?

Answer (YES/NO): NO